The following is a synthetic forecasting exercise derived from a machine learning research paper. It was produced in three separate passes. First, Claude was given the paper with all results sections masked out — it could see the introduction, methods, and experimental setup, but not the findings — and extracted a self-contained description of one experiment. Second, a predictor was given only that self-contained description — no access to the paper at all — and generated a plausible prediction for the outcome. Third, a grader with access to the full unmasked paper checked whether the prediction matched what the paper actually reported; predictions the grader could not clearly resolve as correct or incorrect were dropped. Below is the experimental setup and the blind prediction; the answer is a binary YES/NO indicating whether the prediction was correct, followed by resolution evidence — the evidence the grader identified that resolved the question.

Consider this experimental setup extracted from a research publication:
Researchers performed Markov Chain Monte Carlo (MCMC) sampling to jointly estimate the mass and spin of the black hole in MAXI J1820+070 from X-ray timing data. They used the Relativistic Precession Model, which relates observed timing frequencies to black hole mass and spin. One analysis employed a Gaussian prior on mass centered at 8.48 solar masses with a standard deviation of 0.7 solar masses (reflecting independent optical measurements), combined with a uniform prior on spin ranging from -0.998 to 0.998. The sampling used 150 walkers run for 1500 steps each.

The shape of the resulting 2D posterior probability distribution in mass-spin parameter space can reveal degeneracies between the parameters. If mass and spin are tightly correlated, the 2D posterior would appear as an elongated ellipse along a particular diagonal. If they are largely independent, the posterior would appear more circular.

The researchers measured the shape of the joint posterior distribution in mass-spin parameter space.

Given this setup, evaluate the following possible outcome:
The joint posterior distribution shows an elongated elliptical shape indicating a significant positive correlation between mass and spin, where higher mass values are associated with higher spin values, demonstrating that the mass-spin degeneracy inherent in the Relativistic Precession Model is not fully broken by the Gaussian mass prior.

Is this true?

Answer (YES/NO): NO